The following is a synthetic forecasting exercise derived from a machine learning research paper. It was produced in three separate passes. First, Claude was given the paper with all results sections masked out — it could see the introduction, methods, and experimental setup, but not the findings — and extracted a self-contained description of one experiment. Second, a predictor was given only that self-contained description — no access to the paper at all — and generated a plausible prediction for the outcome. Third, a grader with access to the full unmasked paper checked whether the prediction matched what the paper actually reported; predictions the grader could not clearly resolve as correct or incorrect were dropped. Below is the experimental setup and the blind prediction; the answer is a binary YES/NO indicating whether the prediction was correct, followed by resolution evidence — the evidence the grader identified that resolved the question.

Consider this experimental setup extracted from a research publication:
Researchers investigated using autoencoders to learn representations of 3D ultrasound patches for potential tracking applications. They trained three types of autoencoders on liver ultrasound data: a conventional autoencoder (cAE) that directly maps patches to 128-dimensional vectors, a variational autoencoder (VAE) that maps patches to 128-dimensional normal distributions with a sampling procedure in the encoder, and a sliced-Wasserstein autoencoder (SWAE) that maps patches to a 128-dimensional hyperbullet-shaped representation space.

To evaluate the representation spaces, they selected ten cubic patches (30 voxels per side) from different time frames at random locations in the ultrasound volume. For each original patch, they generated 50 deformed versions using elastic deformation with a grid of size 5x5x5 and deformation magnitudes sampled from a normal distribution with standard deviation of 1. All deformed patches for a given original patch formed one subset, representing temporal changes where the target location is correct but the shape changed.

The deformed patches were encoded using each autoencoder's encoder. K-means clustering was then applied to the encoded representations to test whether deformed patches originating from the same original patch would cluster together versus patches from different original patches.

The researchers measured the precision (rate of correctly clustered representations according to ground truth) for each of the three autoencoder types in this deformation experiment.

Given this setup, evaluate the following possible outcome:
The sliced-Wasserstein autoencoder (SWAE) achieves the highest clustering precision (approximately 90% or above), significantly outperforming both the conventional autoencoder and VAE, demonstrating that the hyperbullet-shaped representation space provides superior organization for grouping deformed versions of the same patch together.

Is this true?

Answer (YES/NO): NO